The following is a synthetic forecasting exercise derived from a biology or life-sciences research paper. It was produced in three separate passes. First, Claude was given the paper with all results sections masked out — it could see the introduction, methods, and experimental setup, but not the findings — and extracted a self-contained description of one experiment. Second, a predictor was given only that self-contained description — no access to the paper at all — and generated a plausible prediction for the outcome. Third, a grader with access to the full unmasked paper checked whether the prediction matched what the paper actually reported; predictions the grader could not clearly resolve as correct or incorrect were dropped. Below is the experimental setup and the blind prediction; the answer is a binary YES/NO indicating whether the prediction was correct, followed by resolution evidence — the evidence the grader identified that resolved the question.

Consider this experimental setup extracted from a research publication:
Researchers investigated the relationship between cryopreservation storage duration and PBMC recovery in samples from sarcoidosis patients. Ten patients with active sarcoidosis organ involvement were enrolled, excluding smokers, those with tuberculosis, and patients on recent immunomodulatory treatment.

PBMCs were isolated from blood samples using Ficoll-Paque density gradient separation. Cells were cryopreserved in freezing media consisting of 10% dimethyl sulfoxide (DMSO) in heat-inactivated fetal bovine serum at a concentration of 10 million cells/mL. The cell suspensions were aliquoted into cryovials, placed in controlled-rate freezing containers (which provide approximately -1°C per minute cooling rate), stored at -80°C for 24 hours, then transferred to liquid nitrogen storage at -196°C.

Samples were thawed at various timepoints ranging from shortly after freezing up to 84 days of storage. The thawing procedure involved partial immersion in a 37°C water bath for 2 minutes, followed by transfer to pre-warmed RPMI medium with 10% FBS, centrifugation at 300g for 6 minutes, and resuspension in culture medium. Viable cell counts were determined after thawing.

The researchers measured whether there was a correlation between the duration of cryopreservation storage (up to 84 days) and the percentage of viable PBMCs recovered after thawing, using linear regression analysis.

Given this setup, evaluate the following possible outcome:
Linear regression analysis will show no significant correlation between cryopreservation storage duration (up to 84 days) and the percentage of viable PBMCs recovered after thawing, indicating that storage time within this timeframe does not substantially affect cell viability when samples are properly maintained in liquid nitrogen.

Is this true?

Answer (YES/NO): YES